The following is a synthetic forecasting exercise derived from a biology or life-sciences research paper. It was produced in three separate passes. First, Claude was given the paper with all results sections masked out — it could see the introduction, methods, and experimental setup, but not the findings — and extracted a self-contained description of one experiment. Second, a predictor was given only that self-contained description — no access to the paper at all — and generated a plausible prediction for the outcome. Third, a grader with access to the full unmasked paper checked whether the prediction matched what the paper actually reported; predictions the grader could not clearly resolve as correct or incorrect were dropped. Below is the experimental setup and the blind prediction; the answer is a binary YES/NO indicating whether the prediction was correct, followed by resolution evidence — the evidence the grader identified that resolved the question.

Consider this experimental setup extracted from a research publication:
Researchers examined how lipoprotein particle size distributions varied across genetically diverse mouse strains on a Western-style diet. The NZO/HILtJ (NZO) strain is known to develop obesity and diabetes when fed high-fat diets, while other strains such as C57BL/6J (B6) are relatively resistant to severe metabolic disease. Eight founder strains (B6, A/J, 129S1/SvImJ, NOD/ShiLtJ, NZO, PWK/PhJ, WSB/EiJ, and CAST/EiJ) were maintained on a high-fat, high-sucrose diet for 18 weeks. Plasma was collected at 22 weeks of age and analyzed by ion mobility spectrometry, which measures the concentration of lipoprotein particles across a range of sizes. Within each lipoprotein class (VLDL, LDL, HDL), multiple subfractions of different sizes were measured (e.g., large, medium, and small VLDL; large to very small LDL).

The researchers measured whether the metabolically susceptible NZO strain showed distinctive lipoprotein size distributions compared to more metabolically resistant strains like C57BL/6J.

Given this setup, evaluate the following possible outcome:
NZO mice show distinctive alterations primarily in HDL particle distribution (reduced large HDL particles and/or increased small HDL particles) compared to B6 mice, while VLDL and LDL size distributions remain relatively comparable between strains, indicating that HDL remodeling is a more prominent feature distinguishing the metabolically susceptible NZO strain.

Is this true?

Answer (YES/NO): NO